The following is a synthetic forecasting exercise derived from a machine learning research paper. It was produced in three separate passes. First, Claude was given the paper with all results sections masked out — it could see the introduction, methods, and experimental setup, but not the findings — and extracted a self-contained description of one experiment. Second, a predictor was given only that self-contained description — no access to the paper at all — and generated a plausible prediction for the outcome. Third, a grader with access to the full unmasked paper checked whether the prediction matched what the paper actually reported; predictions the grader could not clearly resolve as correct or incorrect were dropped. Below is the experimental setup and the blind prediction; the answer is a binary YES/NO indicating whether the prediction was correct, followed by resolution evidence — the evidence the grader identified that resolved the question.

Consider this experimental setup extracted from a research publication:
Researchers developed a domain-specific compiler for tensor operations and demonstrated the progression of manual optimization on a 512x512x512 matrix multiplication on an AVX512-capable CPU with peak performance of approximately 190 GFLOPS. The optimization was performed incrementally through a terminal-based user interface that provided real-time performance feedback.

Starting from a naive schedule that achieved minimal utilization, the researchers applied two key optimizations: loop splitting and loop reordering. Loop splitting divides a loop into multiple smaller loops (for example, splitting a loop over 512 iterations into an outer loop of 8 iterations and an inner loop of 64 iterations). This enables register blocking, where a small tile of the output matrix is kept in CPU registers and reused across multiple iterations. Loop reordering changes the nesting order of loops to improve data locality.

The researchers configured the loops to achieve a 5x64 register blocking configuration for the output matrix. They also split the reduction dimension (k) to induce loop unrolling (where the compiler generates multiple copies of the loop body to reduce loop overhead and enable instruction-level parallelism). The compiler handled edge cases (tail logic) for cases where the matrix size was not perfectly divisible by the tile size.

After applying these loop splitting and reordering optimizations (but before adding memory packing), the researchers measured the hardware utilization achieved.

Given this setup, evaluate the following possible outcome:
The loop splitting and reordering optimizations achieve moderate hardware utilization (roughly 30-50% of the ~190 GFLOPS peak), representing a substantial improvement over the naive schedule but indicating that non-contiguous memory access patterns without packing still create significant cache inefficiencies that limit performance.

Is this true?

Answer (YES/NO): YES